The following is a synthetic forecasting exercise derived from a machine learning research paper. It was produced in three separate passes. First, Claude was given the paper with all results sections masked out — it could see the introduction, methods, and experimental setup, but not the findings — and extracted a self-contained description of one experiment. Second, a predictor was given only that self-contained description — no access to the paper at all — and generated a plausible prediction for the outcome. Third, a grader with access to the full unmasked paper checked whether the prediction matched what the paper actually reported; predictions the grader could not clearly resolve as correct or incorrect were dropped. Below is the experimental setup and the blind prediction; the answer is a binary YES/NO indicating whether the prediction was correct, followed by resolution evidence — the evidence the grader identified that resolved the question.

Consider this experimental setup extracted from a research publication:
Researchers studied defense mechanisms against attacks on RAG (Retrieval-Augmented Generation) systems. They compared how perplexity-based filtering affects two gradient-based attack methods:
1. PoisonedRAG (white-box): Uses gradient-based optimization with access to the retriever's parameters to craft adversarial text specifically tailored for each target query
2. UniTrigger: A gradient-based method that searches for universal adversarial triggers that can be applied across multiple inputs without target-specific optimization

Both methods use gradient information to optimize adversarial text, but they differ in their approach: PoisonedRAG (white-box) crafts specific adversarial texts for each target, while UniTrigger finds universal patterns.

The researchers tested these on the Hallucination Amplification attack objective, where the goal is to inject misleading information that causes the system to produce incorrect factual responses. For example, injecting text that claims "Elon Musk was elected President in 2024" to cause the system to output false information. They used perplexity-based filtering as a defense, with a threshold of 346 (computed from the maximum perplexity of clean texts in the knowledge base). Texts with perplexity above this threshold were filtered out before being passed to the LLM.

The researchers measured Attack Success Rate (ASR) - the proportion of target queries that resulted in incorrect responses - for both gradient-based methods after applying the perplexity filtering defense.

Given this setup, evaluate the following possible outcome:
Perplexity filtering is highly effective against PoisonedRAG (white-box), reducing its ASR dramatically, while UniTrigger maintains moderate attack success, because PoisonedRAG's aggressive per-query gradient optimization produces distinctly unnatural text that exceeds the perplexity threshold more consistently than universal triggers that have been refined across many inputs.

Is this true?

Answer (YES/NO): YES